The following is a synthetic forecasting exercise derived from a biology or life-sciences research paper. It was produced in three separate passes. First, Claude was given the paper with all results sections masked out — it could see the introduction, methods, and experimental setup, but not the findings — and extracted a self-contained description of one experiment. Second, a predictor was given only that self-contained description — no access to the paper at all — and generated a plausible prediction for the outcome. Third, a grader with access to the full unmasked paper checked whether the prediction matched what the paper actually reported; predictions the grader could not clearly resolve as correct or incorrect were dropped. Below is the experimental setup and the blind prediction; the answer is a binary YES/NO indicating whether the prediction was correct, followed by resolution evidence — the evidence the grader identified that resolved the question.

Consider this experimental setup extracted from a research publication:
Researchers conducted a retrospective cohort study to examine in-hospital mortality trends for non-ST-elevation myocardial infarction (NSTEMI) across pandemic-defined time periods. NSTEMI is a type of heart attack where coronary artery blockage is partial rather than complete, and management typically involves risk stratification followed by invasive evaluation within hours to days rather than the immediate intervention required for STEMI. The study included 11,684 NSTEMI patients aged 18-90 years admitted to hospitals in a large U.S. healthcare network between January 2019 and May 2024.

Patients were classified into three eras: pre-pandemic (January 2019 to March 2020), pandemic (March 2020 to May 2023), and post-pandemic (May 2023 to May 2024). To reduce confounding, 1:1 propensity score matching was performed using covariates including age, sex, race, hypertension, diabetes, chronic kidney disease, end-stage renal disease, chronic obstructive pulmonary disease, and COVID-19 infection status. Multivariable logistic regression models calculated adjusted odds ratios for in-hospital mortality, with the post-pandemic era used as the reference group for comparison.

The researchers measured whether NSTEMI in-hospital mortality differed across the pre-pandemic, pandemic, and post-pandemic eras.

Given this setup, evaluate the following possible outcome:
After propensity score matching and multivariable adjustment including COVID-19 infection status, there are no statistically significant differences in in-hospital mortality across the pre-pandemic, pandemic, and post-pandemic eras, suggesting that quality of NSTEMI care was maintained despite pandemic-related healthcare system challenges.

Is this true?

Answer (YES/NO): NO